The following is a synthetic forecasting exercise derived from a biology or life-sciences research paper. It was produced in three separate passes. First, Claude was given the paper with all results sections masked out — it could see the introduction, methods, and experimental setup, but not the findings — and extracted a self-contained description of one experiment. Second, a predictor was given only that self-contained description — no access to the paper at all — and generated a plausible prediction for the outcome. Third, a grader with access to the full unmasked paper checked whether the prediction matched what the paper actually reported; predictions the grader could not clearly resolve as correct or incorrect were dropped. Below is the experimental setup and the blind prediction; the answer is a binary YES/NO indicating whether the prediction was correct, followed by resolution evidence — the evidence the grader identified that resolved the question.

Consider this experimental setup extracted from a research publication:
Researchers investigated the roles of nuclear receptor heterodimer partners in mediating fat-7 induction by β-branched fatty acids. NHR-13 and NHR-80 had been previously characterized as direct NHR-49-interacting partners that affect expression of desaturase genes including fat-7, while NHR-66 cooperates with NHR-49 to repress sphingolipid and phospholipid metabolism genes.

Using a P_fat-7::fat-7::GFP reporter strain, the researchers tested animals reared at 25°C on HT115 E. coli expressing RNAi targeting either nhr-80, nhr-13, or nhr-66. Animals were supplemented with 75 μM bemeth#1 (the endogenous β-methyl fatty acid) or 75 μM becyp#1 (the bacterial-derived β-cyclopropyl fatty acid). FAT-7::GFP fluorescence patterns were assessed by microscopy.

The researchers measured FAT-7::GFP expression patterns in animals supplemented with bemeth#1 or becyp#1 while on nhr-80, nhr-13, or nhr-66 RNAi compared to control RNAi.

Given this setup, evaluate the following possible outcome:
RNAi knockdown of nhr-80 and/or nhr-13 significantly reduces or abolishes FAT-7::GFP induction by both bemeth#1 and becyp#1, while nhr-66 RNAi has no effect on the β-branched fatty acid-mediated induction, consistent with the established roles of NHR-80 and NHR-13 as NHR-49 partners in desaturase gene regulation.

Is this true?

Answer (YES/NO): YES